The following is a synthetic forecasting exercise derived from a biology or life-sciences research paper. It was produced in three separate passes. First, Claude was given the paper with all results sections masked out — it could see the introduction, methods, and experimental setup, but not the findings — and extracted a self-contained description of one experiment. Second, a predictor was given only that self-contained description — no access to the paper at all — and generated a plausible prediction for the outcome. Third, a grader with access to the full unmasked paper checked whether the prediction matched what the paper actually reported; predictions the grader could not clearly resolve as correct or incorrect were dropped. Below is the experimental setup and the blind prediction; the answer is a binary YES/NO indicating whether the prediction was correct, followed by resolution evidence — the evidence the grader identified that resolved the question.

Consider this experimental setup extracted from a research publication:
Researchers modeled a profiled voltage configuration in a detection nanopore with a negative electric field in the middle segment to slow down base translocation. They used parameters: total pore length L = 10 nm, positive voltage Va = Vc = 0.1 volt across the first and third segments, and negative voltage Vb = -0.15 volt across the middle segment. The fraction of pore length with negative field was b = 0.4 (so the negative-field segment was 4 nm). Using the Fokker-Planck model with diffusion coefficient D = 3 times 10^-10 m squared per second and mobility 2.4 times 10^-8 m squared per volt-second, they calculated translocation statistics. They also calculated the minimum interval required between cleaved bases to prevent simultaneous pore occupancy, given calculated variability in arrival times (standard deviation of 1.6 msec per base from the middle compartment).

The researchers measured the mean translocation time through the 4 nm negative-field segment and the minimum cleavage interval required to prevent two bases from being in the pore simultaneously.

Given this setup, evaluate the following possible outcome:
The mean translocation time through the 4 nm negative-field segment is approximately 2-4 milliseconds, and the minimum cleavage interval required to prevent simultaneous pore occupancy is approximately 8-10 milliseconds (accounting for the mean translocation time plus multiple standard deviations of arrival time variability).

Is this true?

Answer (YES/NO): NO